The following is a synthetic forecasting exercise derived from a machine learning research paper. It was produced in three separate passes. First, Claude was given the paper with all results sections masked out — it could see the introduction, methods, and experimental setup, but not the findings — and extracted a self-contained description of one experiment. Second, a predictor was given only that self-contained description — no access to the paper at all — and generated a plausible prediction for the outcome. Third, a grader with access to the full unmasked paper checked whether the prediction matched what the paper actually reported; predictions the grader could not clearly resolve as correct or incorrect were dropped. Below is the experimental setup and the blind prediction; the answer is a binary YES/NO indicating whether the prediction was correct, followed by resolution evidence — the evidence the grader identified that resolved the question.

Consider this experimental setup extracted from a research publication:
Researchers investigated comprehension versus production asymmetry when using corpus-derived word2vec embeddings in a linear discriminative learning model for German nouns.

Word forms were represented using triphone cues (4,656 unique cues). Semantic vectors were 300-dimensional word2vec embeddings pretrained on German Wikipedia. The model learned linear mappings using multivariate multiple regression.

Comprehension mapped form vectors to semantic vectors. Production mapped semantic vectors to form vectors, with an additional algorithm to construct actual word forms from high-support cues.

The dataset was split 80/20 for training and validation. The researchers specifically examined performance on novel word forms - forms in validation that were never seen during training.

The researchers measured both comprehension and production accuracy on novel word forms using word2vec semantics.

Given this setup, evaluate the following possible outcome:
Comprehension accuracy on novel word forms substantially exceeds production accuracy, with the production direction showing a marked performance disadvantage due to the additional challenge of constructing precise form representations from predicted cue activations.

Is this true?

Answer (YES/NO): NO